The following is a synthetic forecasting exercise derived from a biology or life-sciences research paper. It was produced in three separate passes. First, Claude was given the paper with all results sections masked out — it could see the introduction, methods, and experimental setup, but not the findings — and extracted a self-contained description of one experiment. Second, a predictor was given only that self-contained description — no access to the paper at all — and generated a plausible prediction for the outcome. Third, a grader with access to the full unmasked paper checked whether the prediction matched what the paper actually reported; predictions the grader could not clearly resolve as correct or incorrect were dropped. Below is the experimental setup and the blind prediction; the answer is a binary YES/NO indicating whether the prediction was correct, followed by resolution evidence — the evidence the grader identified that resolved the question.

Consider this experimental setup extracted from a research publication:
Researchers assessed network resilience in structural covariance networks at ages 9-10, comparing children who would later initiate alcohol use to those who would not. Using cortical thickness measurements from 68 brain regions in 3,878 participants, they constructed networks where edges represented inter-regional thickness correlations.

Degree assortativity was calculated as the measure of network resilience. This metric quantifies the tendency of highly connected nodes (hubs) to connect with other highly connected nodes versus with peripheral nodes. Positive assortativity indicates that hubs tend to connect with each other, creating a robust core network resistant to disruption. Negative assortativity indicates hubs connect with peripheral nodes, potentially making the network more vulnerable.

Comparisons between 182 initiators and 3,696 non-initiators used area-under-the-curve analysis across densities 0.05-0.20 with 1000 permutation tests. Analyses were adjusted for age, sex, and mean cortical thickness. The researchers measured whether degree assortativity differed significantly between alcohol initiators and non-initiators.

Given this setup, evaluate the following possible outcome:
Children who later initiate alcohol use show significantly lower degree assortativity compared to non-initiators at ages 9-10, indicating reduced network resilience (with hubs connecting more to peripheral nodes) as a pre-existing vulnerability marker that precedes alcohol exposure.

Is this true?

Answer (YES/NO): YES